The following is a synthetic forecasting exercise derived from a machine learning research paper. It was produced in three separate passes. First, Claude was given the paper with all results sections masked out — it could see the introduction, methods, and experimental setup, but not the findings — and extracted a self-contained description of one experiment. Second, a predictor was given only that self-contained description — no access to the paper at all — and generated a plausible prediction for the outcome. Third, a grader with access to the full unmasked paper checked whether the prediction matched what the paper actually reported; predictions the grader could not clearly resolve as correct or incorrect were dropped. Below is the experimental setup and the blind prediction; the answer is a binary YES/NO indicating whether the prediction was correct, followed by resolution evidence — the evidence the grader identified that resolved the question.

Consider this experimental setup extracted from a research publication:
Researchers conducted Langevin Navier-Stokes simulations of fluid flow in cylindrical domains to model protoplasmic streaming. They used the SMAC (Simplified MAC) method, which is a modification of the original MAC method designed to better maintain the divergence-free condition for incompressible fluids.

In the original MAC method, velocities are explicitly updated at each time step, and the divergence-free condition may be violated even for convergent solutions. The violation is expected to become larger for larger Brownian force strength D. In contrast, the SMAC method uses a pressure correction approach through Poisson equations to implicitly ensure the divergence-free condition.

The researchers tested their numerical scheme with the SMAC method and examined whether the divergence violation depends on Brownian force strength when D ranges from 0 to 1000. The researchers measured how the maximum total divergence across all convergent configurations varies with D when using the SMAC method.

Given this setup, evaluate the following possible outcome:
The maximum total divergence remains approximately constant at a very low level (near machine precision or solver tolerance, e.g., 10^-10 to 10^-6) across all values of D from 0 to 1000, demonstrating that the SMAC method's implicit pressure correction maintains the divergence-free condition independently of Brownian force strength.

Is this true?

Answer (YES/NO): YES